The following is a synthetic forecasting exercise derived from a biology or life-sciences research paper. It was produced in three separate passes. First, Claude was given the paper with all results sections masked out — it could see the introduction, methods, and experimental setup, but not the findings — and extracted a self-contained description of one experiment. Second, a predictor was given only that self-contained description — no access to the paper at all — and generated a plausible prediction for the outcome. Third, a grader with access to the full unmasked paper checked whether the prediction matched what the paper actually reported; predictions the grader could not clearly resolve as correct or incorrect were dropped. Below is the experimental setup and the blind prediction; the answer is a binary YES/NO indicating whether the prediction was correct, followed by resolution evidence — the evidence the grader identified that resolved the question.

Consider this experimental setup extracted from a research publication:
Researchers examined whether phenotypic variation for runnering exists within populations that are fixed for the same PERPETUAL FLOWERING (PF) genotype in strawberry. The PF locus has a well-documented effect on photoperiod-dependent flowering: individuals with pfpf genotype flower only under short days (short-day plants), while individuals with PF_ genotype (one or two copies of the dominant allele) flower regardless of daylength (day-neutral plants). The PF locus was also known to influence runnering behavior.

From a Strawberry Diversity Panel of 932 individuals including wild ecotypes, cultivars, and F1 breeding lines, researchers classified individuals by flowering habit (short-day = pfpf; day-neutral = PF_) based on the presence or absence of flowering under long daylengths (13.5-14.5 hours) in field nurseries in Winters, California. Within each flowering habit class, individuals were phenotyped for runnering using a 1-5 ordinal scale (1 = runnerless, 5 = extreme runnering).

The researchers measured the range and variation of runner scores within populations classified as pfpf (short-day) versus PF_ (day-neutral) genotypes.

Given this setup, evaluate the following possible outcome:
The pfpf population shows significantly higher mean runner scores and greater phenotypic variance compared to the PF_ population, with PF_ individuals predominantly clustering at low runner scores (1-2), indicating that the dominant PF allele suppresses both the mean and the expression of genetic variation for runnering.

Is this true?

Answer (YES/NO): NO